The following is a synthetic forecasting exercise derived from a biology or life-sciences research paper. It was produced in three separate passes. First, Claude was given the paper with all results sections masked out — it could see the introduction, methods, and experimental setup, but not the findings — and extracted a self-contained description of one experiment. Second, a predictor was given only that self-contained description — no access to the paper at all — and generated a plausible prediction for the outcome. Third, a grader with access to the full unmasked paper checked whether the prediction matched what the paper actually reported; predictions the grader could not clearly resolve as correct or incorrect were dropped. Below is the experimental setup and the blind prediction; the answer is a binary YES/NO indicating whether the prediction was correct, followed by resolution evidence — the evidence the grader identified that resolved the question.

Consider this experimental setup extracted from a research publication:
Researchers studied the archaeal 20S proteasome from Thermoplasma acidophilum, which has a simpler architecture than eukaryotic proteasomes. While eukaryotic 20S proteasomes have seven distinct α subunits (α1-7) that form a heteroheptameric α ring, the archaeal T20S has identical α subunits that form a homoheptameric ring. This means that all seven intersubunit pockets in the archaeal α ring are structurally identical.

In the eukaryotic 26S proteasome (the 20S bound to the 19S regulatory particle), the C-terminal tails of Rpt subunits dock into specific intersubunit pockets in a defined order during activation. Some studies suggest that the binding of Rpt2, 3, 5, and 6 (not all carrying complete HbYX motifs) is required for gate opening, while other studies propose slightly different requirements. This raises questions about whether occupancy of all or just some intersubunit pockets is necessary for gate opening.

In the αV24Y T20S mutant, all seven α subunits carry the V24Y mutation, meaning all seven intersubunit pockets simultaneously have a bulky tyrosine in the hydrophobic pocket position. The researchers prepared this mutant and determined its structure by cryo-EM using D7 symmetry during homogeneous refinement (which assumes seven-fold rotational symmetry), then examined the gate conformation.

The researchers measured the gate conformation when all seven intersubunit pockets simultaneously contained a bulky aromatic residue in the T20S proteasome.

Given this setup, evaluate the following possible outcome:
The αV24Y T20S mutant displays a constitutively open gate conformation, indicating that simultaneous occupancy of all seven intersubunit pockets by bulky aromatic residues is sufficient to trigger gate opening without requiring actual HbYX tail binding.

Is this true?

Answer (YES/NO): YES